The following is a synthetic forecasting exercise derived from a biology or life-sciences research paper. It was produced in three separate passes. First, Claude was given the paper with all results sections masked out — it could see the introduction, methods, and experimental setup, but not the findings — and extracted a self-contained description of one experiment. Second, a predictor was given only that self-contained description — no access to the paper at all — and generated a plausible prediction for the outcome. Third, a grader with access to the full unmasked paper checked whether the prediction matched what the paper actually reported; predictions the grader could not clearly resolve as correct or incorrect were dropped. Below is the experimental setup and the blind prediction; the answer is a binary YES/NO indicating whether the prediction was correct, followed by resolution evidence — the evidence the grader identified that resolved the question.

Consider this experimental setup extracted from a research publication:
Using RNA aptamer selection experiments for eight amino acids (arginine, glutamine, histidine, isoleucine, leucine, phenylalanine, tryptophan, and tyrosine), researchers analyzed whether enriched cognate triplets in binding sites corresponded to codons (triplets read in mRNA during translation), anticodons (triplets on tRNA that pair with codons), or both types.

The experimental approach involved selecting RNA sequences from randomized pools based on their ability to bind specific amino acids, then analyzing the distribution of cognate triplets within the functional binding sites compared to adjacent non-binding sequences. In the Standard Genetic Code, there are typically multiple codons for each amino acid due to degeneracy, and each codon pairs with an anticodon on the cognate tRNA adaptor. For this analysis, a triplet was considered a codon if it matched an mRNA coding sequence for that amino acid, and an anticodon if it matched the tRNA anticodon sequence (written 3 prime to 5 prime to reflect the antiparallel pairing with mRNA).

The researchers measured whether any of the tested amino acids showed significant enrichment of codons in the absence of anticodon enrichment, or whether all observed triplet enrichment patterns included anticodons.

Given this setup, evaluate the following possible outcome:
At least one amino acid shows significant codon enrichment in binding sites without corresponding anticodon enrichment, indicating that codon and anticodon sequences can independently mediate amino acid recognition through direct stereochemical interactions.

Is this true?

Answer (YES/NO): NO